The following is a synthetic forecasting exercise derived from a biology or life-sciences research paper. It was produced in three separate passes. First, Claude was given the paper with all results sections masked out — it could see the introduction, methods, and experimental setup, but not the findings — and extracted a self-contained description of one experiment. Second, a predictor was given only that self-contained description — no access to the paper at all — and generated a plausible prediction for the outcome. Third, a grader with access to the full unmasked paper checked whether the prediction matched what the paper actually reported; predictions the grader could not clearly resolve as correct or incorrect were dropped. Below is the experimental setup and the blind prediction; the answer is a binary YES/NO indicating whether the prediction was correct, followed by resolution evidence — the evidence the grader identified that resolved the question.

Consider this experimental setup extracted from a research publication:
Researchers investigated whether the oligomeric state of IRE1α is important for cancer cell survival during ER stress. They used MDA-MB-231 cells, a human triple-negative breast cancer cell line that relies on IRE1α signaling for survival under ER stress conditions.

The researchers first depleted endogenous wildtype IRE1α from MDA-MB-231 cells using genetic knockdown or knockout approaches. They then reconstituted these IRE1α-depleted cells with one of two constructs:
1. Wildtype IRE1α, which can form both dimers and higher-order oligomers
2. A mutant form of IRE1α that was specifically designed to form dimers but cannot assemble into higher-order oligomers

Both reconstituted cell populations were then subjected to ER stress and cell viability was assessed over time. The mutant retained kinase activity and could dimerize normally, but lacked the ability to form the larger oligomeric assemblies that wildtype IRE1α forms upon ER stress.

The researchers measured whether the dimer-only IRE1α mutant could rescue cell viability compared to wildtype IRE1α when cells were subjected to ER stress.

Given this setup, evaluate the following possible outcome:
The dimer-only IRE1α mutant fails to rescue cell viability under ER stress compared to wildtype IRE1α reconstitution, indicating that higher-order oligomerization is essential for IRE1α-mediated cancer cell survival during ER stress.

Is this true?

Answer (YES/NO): YES